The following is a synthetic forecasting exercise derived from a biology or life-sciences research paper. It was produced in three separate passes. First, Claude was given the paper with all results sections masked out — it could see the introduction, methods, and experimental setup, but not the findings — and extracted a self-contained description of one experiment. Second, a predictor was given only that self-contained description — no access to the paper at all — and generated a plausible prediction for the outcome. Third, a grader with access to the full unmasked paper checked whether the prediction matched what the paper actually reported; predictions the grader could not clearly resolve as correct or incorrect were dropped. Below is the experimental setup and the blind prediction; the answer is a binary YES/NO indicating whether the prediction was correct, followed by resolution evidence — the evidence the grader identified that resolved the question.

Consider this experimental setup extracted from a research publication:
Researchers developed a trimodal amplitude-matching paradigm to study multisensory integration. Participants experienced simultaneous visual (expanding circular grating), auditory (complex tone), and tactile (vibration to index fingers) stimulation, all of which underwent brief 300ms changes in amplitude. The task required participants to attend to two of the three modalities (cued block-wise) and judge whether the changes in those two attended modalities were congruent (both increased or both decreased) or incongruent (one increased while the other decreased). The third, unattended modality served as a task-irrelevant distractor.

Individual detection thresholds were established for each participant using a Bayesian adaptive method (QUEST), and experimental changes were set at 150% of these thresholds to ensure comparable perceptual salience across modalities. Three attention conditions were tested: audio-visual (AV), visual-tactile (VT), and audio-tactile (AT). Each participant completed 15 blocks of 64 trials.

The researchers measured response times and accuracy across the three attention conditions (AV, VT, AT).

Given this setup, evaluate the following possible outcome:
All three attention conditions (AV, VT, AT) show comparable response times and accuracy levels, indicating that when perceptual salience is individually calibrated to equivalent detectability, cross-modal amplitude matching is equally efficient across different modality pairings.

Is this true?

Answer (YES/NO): NO